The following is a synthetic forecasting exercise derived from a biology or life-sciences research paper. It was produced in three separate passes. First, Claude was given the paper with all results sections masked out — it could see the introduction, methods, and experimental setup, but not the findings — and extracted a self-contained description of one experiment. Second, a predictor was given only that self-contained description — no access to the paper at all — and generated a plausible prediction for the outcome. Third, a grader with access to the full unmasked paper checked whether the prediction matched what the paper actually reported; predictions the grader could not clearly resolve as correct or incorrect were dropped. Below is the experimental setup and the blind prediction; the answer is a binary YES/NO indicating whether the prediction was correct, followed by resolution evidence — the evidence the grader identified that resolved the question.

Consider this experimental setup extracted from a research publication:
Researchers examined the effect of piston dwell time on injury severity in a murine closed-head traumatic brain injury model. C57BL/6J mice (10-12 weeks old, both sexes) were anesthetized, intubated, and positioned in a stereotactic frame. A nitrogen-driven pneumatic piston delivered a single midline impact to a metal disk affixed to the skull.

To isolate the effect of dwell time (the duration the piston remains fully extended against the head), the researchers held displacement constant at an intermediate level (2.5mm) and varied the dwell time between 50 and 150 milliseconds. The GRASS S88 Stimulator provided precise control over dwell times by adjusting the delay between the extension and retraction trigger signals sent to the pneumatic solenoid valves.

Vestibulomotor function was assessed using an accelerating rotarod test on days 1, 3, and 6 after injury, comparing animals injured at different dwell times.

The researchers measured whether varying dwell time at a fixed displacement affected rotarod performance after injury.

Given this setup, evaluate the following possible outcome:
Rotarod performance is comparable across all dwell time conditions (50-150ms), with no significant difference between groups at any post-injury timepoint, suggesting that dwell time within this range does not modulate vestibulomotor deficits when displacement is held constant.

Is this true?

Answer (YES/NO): NO